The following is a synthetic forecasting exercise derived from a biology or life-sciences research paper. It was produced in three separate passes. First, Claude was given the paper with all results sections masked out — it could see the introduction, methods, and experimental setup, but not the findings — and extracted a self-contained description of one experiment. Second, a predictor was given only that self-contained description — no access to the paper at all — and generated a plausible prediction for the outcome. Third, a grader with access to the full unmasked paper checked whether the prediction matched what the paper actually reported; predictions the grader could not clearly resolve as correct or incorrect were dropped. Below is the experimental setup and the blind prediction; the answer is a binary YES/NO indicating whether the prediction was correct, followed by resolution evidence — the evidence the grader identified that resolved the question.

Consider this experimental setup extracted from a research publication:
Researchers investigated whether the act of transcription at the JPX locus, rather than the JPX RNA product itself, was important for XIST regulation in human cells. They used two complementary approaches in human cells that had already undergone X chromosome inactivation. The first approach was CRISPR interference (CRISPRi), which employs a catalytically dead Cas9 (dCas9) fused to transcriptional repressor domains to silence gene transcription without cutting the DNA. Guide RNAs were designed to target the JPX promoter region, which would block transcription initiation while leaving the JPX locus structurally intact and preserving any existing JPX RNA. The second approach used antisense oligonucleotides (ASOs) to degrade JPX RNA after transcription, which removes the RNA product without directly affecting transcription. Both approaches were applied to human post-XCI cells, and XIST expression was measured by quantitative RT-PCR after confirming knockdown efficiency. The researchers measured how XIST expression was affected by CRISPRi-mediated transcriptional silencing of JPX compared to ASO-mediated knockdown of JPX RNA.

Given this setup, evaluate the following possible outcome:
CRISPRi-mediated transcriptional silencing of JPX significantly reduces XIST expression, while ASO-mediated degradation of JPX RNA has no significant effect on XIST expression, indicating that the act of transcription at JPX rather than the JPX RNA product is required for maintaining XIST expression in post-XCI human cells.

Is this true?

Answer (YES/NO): YES